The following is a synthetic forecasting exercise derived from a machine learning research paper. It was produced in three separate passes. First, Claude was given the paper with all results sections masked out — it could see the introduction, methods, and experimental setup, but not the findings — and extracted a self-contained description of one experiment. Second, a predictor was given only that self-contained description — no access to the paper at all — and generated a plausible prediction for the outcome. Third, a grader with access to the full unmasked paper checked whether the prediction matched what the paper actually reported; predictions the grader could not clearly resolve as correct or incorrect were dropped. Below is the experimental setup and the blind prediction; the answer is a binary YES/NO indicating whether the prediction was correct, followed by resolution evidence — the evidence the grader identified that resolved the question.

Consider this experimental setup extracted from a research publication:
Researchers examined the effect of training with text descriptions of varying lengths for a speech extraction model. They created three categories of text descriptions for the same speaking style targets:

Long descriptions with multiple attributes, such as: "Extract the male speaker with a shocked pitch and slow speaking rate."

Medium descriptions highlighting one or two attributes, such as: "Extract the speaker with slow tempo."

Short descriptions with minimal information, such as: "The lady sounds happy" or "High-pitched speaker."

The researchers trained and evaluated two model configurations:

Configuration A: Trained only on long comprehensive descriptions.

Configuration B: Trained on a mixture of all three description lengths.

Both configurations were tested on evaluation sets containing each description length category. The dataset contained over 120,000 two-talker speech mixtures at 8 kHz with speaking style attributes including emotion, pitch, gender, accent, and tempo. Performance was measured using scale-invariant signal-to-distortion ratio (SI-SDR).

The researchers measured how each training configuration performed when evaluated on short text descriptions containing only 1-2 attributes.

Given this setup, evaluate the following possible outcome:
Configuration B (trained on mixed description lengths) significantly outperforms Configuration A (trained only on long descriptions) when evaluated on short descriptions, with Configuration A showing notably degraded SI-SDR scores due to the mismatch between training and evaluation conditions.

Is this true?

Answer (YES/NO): YES